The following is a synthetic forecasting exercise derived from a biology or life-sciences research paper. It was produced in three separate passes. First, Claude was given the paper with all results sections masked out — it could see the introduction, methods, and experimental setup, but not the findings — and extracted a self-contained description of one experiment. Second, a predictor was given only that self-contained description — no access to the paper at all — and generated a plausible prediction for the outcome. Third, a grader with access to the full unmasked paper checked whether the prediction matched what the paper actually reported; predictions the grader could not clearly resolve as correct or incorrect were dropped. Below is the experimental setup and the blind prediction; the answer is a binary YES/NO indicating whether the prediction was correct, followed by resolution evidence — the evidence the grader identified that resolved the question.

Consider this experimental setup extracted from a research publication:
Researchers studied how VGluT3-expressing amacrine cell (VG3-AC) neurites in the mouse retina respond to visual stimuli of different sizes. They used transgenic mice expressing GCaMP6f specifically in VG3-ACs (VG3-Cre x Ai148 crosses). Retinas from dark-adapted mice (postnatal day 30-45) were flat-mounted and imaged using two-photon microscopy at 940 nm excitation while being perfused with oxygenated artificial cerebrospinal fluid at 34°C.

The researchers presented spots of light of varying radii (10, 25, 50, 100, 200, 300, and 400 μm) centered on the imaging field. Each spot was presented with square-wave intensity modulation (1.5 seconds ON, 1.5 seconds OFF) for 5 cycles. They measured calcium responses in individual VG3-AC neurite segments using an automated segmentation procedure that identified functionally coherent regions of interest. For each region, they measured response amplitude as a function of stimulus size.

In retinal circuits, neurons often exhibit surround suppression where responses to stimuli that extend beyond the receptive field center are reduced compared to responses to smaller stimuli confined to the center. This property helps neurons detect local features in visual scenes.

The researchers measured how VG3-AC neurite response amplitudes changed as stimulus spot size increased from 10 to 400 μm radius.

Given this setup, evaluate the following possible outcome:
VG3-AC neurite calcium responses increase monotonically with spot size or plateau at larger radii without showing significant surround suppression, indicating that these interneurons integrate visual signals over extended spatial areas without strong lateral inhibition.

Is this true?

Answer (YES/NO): NO